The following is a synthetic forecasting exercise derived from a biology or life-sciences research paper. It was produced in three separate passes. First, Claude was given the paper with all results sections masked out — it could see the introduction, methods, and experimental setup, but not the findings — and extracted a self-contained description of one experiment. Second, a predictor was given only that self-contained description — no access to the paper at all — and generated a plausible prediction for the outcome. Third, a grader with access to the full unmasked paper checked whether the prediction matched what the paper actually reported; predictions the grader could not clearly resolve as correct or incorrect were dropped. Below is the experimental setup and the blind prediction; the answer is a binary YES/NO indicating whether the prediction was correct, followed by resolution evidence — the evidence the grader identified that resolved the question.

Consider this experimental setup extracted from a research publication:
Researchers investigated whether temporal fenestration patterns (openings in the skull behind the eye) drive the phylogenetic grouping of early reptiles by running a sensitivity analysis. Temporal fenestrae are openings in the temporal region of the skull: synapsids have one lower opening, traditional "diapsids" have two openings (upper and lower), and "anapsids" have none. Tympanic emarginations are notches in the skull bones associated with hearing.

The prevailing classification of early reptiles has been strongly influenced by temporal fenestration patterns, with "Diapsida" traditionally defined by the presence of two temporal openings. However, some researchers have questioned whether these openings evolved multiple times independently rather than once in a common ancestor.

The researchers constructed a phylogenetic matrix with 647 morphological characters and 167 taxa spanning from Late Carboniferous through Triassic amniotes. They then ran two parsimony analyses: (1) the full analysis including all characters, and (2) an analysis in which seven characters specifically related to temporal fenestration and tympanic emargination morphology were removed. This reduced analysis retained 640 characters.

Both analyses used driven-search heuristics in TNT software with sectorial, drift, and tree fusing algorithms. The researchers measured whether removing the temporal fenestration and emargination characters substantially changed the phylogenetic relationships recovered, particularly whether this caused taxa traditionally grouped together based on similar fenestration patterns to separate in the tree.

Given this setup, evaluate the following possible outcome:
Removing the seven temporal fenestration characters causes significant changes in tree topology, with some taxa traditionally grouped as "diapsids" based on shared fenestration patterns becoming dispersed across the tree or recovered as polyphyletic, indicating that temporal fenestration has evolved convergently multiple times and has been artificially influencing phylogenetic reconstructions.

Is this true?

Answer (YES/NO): NO